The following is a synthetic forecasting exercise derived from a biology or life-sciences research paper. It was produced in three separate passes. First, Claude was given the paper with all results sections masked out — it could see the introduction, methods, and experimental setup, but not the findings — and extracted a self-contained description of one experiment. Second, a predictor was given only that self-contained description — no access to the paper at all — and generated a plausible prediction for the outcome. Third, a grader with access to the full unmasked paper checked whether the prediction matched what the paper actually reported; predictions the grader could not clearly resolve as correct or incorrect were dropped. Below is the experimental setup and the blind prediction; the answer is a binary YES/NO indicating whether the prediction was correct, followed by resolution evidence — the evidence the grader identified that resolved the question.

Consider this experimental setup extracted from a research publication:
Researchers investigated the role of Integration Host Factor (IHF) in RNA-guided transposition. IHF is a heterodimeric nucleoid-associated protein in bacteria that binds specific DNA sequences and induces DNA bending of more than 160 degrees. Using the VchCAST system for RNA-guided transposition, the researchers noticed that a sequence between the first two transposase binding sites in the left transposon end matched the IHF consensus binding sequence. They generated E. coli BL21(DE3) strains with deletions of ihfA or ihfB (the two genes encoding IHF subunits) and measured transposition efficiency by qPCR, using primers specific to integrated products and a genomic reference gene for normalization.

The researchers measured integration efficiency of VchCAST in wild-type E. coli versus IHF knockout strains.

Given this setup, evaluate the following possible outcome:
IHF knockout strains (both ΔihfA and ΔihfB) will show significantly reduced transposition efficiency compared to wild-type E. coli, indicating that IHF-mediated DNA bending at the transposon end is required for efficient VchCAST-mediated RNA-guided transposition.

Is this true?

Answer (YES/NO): YES